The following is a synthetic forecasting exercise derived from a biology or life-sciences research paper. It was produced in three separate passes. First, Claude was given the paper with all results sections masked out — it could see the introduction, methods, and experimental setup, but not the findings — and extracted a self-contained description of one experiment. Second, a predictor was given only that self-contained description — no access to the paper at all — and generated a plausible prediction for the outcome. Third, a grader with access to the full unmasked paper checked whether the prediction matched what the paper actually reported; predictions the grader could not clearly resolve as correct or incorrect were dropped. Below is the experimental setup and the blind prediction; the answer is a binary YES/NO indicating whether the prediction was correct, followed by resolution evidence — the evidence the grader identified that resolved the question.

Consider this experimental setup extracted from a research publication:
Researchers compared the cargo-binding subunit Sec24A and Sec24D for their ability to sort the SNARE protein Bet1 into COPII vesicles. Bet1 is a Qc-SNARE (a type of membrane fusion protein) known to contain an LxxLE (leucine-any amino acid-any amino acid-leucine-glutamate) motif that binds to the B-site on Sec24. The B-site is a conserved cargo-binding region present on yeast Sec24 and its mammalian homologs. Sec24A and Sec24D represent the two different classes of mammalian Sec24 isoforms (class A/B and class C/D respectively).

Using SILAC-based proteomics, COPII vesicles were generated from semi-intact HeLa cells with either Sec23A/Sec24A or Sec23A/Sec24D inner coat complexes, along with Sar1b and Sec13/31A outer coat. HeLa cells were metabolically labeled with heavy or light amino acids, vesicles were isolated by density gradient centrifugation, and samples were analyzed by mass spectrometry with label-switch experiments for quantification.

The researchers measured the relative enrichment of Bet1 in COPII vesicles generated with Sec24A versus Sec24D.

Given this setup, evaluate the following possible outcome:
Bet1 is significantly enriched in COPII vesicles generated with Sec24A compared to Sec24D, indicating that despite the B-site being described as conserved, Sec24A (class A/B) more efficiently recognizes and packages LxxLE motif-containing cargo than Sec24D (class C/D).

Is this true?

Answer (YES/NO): NO